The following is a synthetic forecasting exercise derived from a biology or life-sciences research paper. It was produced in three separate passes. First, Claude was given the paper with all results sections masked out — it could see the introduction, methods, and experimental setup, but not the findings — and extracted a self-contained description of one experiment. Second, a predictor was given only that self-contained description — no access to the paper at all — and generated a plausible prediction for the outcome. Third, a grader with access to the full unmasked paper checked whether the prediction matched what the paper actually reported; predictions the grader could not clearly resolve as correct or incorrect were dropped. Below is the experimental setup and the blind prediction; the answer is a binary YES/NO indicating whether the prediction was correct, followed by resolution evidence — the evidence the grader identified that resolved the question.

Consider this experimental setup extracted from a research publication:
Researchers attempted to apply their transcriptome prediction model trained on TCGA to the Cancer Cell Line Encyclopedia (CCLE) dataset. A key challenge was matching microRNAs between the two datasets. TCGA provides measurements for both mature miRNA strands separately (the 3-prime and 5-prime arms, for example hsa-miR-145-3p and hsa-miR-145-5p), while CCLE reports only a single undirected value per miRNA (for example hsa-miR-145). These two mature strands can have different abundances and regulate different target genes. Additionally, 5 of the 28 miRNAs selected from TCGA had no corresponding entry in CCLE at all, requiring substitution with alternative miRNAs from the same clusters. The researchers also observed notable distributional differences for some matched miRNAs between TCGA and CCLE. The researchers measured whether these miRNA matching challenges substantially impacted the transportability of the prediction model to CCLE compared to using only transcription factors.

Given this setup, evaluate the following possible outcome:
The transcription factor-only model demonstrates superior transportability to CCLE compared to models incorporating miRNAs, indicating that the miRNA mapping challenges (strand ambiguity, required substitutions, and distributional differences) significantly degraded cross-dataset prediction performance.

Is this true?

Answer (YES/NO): YES